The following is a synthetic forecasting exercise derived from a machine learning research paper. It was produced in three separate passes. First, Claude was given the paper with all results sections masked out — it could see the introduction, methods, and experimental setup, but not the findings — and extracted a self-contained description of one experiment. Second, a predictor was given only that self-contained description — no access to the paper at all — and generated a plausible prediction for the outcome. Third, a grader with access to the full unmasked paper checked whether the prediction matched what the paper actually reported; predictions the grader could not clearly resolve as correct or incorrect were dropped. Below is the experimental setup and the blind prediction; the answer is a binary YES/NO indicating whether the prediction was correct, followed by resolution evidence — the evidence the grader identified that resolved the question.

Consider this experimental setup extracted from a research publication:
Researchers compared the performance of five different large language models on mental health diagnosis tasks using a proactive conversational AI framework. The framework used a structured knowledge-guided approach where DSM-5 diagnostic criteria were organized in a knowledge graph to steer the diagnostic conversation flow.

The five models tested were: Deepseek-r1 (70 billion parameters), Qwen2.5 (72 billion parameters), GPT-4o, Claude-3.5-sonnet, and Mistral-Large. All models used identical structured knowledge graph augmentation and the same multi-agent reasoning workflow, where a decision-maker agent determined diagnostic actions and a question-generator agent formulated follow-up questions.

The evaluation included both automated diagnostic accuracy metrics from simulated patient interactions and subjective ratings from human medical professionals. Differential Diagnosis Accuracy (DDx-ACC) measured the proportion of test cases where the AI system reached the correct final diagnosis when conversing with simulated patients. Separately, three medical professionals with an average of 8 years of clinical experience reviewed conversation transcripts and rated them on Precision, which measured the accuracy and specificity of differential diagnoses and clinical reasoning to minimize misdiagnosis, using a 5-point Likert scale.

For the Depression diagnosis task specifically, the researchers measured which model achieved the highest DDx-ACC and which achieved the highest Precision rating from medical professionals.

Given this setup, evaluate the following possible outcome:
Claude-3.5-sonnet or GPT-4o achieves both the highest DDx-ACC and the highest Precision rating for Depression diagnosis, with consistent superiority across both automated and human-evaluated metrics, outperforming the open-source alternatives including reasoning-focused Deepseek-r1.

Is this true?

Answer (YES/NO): NO